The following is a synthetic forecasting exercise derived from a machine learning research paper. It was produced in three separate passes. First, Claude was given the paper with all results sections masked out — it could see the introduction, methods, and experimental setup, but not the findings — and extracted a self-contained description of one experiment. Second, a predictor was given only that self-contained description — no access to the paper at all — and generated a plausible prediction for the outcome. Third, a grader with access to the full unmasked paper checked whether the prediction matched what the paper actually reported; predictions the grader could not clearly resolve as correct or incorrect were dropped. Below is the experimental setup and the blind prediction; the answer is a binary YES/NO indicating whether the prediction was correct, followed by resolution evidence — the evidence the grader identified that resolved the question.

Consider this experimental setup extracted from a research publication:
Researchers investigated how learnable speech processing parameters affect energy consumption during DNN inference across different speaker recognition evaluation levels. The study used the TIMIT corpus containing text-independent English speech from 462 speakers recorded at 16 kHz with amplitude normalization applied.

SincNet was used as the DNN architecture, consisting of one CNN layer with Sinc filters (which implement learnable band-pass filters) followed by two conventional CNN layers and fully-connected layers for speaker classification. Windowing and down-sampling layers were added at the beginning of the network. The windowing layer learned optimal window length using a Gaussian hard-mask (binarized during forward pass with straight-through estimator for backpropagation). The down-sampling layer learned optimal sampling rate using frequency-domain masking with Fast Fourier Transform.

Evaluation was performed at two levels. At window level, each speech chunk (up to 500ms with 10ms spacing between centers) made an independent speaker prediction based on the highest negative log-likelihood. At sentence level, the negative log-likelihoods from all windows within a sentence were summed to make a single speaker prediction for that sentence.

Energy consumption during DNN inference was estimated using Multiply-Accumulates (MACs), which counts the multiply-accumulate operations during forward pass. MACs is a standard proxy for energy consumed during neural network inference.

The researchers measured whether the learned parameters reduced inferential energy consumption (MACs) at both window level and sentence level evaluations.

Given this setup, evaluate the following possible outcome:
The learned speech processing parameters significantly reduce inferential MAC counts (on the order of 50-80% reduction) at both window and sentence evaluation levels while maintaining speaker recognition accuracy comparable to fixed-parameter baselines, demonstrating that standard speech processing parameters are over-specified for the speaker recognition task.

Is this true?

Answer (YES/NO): NO